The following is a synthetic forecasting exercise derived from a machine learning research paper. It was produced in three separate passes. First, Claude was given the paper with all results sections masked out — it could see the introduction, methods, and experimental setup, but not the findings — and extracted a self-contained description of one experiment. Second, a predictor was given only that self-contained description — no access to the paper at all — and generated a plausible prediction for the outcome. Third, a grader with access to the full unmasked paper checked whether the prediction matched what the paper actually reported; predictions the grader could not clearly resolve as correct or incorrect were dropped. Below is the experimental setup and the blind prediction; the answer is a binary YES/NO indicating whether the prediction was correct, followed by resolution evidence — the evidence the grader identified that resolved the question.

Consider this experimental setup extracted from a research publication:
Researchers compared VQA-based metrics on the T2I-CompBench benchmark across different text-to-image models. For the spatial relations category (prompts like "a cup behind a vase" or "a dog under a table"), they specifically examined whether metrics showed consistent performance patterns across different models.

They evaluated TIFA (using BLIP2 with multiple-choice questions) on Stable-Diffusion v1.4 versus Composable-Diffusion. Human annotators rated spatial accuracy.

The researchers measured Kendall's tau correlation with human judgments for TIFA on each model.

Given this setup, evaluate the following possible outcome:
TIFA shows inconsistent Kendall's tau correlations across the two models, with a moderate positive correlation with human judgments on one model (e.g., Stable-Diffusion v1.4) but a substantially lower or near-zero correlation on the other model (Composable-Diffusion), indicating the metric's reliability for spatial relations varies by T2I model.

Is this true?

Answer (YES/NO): NO